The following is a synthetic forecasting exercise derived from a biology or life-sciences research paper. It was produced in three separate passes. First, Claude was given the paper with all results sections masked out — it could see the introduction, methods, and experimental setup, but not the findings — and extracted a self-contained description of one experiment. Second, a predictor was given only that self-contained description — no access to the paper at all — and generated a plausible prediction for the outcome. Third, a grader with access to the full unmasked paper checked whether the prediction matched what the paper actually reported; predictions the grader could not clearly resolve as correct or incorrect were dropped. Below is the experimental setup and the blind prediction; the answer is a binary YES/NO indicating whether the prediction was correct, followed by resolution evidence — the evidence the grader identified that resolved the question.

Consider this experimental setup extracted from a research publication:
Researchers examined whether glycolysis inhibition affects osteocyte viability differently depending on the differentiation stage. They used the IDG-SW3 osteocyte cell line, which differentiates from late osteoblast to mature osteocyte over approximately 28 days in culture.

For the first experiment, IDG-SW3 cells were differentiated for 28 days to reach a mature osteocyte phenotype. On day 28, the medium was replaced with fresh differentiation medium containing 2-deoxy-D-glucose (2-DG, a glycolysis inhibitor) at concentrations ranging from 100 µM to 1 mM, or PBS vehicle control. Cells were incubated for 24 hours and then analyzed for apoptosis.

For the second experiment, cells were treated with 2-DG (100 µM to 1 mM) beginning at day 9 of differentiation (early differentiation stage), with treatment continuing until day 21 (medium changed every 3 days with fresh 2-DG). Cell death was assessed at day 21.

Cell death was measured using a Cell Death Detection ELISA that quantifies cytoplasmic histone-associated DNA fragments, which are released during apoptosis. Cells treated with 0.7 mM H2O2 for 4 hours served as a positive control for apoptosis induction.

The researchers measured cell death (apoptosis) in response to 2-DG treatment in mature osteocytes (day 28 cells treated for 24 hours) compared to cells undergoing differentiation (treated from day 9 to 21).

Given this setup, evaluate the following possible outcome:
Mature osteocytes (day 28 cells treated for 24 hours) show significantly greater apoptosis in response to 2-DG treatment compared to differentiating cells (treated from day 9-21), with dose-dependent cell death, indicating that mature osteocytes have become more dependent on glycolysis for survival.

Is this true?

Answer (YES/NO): NO